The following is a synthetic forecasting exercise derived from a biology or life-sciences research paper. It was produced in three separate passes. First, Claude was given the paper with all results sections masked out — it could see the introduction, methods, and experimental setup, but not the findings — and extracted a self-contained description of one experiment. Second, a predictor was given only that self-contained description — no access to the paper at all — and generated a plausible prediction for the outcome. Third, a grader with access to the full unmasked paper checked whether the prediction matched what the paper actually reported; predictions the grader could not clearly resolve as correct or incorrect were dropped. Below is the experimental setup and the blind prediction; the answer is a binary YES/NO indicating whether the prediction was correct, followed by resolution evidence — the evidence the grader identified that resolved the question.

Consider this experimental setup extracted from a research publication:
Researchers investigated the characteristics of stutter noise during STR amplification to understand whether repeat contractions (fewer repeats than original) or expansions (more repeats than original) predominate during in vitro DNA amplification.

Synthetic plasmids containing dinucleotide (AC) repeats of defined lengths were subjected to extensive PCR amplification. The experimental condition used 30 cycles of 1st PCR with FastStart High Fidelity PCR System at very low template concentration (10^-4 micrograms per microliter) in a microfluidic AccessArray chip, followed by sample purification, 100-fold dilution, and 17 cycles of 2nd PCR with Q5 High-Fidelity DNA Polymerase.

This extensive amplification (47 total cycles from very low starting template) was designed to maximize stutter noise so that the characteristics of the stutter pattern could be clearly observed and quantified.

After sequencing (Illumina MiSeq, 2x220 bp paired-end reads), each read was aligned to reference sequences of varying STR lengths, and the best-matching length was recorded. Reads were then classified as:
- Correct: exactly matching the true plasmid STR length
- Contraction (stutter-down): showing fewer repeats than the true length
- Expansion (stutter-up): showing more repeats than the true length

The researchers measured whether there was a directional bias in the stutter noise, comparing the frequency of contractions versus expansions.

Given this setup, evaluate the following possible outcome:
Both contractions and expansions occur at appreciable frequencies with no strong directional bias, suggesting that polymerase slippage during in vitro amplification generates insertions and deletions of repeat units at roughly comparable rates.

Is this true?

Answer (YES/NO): NO